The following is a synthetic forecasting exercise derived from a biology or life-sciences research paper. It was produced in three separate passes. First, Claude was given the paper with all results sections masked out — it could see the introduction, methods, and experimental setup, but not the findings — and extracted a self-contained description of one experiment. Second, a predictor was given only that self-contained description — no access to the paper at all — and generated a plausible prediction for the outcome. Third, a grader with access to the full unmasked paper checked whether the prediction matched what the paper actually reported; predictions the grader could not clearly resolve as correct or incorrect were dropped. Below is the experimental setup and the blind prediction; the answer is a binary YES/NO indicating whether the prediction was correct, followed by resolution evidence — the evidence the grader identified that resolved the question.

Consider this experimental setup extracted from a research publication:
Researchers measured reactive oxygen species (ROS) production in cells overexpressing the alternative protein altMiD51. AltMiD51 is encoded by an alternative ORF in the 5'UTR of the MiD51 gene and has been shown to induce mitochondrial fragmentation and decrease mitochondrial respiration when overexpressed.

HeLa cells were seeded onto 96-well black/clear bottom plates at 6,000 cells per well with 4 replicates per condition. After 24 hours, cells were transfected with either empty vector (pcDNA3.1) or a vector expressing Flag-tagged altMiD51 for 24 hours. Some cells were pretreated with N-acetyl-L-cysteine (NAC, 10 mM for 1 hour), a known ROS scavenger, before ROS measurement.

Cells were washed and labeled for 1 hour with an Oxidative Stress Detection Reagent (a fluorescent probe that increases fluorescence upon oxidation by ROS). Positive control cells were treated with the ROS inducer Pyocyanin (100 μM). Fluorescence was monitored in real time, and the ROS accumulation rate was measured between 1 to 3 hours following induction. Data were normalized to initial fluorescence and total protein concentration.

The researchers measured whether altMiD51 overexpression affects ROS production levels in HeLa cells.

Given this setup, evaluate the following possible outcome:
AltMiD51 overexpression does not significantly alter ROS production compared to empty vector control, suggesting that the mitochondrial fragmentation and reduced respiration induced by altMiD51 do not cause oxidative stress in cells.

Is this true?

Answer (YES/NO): YES